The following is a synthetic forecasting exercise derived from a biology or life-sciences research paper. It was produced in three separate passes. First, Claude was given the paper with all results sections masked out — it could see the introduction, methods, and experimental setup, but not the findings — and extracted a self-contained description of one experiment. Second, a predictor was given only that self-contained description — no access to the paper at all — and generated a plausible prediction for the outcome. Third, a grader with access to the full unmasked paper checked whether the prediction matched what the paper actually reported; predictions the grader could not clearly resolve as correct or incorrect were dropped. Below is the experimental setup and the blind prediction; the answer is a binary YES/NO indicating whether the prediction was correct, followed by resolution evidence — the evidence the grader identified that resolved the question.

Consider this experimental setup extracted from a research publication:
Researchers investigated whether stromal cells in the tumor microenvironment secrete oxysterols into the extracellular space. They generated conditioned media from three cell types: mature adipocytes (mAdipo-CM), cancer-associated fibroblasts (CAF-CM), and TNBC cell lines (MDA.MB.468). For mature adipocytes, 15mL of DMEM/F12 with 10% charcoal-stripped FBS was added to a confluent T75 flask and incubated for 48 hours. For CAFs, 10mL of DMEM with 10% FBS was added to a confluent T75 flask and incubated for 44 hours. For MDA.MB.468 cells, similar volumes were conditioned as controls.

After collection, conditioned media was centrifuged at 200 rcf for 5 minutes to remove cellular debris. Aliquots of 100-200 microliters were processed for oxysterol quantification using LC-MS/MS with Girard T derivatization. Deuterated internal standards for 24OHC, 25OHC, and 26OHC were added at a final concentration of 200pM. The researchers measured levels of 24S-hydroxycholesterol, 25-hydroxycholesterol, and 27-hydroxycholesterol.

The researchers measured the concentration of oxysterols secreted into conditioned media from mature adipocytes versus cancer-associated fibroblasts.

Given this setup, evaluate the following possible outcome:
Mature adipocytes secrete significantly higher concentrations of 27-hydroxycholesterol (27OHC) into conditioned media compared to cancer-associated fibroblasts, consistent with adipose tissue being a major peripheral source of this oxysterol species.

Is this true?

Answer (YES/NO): YES